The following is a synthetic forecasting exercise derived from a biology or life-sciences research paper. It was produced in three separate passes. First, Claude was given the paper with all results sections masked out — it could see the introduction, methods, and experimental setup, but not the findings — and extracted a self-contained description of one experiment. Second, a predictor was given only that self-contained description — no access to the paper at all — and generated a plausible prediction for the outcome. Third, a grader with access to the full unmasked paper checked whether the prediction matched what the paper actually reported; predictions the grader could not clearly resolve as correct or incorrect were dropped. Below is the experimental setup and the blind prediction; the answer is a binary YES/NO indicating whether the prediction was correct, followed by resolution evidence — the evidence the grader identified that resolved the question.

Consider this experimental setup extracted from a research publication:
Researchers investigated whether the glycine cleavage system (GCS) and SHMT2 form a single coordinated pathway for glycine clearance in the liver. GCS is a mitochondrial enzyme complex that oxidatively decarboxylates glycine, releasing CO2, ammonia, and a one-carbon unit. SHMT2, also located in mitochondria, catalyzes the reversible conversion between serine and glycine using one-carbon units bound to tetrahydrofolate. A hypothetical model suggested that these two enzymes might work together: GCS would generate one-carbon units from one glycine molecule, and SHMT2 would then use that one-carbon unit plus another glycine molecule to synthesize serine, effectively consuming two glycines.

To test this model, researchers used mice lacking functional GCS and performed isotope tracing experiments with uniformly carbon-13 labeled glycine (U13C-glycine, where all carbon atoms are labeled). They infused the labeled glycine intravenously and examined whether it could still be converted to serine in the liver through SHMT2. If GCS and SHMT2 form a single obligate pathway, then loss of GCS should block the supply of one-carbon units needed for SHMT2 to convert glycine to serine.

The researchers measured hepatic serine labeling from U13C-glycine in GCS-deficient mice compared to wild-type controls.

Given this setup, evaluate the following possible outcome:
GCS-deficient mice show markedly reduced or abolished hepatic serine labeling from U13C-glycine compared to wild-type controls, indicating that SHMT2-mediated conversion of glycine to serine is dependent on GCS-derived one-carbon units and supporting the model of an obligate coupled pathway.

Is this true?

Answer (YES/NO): NO